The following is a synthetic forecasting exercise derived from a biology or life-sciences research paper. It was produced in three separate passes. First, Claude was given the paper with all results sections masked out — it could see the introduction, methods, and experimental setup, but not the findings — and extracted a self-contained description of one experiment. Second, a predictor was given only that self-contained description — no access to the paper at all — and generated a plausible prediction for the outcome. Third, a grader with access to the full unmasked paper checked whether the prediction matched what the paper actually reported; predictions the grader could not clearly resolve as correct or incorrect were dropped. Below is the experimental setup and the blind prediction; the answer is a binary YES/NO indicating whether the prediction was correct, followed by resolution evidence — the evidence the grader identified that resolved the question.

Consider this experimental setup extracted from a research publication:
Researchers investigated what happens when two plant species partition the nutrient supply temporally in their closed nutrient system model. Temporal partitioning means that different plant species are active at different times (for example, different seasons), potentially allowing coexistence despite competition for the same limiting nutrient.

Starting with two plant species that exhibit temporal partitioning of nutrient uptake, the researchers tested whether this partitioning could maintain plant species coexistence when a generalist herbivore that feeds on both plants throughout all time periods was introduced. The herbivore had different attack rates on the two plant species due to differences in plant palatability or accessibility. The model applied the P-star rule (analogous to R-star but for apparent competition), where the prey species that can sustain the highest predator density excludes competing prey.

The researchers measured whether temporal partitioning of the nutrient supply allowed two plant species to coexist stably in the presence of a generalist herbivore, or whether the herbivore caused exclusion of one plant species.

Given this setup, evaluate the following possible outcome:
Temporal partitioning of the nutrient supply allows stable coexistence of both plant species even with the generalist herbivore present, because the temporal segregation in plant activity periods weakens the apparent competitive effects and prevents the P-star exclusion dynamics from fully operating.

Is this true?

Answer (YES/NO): NO